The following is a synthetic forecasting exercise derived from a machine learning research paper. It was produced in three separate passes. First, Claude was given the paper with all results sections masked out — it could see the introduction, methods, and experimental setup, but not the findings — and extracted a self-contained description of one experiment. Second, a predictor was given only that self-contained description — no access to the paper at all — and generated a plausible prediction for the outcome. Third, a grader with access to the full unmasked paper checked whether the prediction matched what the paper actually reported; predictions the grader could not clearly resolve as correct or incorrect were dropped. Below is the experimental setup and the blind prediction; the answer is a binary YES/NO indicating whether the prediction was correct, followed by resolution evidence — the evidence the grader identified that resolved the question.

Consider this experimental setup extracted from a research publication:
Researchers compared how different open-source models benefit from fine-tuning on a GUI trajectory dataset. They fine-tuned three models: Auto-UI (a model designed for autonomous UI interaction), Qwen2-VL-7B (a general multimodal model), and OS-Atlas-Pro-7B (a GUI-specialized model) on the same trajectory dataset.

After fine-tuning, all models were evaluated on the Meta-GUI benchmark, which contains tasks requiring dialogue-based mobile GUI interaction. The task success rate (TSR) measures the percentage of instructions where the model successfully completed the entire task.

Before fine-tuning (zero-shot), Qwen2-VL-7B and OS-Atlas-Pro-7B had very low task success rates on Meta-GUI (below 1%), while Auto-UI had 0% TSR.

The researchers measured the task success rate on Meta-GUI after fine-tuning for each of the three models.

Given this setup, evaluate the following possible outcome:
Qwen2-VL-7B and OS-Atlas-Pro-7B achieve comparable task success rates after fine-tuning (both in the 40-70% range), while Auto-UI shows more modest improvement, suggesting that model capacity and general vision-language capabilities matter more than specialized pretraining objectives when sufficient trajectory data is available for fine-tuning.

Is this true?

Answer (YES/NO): YES